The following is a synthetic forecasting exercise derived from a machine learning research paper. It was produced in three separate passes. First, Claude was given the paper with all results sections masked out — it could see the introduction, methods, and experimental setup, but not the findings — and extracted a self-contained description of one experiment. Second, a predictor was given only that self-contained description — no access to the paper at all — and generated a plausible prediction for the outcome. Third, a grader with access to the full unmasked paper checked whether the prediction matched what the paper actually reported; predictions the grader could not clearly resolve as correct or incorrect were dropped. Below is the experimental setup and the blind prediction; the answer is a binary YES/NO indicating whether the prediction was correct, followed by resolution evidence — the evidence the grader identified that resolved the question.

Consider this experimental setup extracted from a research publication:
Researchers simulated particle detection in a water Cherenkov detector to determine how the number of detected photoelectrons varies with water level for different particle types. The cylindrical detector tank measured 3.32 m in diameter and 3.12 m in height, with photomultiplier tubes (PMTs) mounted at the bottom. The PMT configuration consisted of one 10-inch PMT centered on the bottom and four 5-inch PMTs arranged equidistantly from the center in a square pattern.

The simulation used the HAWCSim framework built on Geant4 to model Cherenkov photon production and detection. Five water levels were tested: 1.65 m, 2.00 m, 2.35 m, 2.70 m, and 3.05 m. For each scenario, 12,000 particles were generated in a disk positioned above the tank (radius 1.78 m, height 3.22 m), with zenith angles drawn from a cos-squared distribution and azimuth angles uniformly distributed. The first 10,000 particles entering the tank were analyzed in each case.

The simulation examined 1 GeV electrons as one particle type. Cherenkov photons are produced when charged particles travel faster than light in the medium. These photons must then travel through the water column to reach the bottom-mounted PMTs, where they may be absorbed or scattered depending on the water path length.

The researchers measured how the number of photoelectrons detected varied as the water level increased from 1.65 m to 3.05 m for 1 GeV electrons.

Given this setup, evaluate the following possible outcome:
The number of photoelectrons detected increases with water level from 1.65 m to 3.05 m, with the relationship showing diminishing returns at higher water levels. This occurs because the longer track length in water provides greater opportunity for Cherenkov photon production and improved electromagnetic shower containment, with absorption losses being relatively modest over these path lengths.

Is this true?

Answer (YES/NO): NO